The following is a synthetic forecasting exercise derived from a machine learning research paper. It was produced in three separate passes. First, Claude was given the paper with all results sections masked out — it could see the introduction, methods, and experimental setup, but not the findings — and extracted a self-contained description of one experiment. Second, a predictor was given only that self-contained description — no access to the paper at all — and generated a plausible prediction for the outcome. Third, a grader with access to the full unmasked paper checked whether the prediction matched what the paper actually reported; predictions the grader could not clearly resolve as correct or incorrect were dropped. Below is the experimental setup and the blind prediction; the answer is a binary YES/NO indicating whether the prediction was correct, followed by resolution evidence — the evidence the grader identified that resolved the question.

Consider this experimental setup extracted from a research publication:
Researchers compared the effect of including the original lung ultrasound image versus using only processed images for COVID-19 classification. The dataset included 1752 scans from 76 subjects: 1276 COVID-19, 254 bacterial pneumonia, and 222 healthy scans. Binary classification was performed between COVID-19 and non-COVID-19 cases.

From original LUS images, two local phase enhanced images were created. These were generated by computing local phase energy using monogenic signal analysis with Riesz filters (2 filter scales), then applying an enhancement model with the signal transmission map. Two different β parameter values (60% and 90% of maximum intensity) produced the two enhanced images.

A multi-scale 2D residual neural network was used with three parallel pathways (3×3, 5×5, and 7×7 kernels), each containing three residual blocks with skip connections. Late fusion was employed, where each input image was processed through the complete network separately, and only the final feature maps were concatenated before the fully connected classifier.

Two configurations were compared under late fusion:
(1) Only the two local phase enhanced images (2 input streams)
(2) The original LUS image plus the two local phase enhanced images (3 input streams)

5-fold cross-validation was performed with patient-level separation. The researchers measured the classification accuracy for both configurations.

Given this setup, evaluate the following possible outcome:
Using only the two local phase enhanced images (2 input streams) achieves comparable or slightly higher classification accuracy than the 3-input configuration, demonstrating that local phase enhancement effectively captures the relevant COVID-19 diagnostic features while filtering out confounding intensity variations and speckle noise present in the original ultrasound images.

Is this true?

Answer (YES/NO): NO